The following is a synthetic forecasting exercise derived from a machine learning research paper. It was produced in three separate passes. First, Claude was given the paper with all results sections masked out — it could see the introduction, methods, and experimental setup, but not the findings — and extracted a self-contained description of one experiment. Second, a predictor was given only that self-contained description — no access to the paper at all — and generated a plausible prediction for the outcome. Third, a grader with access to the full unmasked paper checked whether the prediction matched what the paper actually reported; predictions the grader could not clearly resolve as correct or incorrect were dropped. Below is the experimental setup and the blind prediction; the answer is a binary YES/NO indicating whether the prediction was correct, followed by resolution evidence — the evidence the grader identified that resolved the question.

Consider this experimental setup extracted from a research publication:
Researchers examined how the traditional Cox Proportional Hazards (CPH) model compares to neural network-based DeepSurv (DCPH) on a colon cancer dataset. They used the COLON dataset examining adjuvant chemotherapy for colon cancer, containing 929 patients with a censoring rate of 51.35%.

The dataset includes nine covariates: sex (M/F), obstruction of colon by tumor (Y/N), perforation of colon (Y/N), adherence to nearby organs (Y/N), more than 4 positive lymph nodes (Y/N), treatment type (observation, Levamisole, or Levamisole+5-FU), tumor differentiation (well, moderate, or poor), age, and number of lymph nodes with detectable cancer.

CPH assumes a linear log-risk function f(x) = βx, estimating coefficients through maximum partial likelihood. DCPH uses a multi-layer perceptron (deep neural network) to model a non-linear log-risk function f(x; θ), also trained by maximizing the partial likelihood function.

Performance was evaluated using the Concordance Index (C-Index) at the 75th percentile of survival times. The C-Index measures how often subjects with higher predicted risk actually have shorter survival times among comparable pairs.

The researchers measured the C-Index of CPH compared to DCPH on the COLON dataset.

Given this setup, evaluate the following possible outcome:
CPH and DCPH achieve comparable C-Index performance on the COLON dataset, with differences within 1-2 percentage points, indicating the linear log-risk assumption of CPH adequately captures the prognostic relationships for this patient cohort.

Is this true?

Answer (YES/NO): YES